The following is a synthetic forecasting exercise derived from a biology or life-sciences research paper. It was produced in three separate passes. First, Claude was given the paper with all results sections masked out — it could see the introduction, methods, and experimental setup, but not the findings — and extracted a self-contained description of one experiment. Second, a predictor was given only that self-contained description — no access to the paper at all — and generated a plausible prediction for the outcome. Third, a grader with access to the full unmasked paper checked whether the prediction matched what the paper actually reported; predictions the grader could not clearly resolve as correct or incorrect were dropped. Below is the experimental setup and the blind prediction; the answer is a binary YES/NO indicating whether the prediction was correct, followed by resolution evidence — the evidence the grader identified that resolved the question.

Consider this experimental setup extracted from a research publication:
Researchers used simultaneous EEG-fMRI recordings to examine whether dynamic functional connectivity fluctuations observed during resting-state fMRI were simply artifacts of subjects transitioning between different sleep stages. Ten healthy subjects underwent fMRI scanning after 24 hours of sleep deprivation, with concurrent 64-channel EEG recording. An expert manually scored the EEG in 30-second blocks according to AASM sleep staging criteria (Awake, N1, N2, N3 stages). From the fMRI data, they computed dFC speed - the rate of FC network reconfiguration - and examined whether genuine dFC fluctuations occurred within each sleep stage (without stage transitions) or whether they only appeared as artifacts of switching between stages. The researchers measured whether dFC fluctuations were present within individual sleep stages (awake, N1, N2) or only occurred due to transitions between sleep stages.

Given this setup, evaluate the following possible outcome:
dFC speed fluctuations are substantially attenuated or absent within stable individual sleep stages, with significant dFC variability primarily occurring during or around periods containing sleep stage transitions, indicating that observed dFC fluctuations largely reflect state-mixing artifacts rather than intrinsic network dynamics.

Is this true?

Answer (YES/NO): NO